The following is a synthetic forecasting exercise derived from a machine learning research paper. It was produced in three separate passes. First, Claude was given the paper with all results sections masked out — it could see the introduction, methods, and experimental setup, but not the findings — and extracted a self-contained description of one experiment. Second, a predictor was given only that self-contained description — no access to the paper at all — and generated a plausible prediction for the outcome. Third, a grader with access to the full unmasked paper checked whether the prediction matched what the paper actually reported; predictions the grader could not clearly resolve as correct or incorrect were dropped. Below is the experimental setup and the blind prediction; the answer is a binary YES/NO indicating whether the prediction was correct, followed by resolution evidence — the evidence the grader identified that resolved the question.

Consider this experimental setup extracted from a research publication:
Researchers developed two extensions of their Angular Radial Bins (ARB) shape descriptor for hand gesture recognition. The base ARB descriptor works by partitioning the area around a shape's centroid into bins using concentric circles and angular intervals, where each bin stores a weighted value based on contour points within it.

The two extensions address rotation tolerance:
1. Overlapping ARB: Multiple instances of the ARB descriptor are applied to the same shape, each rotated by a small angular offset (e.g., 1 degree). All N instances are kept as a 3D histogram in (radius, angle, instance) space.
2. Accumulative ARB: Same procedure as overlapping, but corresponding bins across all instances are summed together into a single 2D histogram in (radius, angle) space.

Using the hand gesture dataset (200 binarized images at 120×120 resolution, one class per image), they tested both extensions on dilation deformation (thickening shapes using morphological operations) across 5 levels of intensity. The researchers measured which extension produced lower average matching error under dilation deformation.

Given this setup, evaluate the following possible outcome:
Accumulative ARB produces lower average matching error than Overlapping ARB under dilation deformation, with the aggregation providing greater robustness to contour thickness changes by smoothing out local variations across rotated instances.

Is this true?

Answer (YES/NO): NO